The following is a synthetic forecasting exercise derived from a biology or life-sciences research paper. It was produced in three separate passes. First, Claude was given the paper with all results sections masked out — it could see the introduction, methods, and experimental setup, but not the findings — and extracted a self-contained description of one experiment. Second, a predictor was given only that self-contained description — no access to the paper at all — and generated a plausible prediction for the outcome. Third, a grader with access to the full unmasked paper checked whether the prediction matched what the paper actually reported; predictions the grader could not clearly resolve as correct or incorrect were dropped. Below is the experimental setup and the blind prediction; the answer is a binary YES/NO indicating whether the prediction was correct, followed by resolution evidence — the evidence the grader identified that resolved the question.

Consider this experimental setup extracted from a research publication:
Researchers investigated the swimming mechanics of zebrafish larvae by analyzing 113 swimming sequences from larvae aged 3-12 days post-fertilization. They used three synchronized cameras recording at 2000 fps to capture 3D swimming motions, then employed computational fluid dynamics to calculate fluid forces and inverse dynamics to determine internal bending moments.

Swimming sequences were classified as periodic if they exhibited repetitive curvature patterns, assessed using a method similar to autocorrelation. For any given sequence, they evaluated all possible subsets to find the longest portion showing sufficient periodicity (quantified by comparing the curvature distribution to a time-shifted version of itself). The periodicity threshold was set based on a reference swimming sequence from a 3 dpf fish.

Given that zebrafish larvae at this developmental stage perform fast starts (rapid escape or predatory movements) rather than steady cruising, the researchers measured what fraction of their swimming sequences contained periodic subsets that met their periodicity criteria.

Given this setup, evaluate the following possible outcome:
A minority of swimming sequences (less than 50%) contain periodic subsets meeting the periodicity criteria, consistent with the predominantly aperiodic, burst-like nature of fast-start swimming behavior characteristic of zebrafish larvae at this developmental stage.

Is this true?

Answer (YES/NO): YES